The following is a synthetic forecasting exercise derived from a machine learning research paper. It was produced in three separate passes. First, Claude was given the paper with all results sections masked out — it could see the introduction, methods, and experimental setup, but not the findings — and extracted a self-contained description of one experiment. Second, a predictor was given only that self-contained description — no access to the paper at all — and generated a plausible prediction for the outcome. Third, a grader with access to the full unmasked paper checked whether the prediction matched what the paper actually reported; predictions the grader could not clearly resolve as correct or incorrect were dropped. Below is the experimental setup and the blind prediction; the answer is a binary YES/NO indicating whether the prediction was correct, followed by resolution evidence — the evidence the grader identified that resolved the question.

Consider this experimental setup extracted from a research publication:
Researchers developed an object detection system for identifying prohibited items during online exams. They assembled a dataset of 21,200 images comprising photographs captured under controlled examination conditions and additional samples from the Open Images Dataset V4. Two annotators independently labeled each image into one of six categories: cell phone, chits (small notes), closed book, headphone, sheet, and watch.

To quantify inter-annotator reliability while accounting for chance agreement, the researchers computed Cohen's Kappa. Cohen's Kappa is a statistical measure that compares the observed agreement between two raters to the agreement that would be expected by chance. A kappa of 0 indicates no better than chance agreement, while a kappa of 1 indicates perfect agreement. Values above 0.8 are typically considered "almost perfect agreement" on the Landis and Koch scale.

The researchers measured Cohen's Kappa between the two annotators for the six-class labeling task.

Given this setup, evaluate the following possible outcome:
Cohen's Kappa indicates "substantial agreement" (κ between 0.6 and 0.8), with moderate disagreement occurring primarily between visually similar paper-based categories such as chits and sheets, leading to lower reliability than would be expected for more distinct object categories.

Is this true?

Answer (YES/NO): NO